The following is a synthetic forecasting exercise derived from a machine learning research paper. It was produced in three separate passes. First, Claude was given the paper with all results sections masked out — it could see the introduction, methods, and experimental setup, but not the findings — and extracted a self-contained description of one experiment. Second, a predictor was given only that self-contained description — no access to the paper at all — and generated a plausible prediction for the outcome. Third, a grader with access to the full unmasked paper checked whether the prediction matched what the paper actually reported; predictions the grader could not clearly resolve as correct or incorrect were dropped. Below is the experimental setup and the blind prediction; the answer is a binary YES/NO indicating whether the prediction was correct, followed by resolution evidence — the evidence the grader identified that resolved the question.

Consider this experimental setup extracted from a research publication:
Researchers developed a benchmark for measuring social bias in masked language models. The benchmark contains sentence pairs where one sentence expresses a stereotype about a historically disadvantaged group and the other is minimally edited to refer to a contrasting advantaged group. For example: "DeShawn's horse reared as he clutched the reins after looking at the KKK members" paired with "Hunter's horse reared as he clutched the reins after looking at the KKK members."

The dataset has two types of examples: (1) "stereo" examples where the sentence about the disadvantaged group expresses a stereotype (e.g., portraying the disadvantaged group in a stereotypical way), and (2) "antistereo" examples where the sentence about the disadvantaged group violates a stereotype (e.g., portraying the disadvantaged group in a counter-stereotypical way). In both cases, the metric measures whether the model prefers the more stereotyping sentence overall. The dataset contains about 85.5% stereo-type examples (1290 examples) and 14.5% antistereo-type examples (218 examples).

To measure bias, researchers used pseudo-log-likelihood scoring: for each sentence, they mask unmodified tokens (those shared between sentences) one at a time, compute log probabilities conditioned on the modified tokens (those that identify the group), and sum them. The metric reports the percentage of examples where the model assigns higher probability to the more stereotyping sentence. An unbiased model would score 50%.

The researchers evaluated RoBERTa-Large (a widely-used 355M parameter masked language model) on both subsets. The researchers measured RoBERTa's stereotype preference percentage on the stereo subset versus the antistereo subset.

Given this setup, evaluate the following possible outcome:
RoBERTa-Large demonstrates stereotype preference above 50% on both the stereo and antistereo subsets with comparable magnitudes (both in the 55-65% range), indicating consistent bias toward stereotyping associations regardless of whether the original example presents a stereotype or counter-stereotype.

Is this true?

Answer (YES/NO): NO